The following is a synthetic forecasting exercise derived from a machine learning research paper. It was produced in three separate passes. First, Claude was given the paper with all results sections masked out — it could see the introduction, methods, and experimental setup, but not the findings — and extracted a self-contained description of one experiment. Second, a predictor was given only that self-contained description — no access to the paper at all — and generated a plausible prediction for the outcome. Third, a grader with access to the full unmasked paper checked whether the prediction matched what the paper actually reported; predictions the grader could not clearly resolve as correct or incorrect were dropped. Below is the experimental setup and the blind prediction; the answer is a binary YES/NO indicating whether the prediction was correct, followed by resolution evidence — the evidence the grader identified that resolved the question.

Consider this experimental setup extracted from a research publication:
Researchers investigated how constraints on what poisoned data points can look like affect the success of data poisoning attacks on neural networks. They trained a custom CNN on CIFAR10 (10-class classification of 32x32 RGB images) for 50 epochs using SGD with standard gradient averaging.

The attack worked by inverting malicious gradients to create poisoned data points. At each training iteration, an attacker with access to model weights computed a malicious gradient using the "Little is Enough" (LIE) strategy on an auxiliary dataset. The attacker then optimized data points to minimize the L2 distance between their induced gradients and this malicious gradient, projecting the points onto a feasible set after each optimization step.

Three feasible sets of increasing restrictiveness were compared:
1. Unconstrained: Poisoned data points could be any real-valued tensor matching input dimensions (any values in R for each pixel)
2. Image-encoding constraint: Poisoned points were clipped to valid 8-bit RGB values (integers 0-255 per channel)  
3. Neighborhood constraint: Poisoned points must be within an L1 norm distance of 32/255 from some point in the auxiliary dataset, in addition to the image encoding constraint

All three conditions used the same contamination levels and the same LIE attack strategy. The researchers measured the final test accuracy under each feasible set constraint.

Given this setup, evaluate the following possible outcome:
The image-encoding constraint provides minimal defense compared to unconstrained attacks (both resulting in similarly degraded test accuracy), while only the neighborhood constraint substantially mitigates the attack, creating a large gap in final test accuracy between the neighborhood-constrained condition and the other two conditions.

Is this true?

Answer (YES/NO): NO